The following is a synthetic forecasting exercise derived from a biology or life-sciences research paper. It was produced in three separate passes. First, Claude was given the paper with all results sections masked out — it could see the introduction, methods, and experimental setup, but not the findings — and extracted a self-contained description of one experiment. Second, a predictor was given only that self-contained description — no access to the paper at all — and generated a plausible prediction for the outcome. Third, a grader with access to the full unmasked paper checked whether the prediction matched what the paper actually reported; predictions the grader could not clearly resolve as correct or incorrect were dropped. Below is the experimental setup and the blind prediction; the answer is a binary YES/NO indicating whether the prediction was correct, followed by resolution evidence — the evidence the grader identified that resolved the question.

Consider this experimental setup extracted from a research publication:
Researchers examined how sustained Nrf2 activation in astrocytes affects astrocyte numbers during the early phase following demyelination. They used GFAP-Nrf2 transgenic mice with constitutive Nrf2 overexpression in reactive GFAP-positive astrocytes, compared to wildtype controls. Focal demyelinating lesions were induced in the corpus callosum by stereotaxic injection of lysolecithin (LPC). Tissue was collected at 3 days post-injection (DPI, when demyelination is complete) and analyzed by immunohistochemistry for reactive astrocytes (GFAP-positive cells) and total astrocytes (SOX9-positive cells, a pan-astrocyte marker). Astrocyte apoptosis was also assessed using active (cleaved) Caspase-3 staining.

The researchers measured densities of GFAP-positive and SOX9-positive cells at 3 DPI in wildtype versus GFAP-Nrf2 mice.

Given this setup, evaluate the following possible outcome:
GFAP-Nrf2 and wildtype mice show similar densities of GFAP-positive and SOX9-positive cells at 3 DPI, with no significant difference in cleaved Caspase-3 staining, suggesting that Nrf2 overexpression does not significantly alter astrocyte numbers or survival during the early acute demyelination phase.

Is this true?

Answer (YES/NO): NO